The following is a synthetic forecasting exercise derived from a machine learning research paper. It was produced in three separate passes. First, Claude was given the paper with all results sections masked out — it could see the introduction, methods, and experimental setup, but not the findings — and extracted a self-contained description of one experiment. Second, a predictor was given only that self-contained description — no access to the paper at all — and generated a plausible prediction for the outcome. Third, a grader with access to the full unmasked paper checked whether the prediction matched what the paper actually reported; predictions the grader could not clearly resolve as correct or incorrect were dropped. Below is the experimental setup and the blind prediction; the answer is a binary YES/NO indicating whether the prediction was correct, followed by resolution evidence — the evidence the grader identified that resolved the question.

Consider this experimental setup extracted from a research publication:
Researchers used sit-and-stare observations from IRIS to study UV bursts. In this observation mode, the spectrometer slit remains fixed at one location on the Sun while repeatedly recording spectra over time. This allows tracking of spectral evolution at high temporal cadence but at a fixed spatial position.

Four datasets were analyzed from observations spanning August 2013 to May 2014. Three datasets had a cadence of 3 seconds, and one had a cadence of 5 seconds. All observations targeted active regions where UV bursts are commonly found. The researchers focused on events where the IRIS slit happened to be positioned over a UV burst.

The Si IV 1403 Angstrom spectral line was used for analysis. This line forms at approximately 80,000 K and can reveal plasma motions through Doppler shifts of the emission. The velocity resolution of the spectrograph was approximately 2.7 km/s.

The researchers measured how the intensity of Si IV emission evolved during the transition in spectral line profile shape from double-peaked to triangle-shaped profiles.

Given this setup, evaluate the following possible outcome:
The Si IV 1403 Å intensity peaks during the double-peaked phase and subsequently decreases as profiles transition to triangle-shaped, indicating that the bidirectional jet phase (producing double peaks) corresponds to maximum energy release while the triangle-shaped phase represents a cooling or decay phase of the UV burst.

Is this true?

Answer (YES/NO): NO